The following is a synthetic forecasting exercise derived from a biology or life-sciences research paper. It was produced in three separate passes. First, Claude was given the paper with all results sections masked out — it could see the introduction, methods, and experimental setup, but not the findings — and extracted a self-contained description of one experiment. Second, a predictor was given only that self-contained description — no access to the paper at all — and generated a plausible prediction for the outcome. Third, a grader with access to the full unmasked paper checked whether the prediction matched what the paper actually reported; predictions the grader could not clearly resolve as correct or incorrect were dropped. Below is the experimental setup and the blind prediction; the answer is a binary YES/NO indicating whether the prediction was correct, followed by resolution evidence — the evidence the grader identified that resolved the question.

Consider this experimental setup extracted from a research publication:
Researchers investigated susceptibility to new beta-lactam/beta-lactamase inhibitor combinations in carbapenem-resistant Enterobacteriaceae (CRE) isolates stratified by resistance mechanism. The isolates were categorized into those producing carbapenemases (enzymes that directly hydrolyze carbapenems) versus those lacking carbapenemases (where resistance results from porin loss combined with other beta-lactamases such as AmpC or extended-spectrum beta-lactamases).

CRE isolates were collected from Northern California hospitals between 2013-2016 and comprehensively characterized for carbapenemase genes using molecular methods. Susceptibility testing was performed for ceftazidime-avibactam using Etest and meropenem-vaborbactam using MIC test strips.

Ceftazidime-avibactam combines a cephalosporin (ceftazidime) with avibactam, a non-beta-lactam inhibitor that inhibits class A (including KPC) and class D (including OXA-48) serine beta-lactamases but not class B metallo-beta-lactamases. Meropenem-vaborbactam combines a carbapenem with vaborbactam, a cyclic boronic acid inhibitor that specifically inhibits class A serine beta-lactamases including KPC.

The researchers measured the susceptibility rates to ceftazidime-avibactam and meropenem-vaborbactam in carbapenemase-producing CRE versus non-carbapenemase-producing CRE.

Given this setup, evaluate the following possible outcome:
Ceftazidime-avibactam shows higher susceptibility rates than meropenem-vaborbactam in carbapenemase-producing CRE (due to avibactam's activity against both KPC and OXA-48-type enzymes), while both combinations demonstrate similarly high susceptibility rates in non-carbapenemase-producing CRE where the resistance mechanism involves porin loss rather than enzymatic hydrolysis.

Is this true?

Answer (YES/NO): NO